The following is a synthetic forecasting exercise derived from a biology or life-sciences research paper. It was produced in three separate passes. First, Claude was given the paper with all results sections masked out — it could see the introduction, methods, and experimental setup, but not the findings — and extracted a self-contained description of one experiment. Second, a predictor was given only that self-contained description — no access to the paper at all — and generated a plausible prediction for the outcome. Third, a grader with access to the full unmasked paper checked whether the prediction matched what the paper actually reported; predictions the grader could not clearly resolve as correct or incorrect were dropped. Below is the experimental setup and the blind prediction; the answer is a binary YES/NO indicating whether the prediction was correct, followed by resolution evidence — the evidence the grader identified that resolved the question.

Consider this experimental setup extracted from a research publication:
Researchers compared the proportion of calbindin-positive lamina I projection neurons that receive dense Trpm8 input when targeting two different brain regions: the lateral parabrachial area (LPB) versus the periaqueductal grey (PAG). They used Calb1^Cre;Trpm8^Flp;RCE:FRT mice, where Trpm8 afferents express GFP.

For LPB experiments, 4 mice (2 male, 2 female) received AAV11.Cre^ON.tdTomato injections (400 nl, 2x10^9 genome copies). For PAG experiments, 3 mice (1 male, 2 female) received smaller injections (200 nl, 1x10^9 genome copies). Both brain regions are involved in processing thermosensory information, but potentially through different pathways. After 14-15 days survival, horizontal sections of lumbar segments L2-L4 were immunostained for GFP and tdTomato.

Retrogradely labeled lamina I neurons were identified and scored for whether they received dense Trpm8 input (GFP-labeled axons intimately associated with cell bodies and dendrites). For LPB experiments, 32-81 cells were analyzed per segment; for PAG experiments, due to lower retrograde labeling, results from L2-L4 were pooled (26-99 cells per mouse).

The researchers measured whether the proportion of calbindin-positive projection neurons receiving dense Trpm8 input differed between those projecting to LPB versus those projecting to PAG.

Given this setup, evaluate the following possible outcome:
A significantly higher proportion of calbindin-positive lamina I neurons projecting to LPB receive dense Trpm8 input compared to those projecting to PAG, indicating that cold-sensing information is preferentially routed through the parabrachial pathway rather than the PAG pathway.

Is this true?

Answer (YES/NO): NO